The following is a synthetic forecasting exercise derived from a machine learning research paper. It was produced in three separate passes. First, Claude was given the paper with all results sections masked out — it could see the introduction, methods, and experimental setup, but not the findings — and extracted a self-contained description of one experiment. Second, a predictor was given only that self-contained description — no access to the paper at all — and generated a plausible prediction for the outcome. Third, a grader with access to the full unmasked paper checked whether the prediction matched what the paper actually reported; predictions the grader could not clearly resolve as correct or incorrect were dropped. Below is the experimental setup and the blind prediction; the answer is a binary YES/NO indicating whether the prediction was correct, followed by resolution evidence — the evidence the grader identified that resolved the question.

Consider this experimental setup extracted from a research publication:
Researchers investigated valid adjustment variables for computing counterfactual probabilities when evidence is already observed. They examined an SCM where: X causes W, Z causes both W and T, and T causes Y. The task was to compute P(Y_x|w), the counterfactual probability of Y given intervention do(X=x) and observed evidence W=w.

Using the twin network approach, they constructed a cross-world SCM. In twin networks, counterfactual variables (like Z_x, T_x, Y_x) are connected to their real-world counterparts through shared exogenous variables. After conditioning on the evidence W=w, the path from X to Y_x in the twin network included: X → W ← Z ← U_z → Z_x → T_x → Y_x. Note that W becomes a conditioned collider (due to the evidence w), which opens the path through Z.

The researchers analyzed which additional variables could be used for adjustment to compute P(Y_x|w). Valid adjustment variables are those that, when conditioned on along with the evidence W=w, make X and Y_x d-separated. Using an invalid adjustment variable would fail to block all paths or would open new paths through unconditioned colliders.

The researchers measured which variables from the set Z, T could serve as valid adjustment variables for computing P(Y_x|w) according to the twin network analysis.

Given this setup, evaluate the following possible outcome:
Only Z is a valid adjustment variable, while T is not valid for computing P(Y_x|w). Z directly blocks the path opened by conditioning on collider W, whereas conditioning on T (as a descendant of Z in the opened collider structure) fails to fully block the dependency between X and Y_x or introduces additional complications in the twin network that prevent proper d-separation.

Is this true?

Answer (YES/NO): YES